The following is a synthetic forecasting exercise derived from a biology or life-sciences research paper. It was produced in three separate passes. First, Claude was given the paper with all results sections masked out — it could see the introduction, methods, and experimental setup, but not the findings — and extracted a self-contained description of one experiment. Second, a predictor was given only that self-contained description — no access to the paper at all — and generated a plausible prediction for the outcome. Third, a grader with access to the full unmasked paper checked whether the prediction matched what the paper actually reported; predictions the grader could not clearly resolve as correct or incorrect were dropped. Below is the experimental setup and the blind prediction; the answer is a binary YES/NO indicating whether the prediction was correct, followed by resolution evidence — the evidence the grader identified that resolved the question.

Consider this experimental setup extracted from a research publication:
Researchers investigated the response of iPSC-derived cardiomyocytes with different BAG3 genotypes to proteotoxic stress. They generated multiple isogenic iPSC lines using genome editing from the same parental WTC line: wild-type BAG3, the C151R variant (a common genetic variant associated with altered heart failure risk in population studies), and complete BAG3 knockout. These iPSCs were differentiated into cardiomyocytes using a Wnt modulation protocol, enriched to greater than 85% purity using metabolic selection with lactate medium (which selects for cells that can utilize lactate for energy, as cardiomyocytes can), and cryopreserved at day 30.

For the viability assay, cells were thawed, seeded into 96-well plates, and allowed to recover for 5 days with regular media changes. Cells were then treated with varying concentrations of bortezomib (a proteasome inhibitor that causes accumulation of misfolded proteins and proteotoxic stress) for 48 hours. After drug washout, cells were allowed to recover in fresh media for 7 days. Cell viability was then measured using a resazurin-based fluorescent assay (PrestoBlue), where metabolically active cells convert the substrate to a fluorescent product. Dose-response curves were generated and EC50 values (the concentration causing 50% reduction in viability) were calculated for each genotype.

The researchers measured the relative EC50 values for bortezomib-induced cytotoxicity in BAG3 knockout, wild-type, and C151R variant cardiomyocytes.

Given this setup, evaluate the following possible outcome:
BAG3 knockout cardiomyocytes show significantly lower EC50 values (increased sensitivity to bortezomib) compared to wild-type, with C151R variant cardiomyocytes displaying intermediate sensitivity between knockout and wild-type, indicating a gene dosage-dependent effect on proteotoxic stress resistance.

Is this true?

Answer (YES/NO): NO